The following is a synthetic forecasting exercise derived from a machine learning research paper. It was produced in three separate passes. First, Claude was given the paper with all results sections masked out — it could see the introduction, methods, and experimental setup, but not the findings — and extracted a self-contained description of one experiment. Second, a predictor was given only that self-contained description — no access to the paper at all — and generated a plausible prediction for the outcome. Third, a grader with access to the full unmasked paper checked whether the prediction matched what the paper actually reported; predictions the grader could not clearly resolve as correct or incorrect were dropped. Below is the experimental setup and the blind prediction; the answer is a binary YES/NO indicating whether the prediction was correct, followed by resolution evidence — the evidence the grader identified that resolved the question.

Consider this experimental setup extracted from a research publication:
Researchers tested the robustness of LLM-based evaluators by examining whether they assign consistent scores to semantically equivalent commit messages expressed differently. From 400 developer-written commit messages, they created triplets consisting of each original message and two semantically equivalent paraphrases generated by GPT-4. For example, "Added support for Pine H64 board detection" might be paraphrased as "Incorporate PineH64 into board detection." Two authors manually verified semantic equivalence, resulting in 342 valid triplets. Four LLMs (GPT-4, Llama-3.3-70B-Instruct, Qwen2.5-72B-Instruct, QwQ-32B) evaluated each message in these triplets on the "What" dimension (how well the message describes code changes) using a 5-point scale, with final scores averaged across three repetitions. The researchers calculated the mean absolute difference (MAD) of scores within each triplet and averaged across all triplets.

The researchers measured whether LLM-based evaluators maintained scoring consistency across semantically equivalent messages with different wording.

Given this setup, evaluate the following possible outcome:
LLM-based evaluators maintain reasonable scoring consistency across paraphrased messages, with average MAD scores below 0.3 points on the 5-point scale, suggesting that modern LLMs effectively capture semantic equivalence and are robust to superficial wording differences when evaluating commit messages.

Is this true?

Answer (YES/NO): NO